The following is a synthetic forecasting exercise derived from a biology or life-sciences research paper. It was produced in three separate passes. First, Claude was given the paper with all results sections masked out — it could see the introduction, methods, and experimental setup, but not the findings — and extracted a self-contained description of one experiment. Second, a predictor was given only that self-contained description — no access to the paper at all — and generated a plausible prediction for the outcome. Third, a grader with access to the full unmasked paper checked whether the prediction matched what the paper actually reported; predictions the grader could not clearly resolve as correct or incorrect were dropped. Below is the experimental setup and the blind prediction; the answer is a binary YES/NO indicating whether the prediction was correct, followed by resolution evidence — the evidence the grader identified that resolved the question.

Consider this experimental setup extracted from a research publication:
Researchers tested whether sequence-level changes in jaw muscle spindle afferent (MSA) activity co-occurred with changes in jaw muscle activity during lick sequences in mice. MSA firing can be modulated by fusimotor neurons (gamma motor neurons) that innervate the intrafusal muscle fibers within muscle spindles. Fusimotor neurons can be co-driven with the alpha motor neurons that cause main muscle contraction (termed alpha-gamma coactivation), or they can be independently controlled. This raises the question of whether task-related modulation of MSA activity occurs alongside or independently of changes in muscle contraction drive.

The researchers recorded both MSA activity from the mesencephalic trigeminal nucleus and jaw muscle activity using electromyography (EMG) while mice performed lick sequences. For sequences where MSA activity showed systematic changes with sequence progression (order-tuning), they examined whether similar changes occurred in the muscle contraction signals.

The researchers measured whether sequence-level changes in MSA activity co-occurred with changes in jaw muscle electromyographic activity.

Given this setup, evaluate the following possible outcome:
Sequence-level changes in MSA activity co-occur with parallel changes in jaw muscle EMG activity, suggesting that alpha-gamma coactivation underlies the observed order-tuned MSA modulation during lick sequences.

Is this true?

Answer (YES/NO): NO